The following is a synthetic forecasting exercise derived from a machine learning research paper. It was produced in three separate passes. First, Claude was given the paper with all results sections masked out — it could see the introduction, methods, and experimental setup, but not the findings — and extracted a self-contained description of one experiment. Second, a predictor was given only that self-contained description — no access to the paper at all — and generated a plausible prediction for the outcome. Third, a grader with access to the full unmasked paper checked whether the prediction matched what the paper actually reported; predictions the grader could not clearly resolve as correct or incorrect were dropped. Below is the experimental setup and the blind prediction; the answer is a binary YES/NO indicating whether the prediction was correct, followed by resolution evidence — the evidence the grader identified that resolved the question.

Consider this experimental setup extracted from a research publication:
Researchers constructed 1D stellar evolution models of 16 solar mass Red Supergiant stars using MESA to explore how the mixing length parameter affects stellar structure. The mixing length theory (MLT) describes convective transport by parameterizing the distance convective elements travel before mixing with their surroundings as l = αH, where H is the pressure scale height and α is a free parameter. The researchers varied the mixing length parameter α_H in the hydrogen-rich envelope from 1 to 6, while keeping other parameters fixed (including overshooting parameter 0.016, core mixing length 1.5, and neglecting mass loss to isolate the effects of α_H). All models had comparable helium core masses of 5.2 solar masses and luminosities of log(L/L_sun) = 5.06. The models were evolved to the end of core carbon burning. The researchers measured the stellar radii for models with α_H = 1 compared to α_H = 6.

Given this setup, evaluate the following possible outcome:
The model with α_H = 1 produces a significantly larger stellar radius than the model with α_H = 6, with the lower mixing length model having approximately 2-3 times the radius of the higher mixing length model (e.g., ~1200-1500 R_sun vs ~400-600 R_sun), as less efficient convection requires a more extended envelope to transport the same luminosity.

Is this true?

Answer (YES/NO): YES